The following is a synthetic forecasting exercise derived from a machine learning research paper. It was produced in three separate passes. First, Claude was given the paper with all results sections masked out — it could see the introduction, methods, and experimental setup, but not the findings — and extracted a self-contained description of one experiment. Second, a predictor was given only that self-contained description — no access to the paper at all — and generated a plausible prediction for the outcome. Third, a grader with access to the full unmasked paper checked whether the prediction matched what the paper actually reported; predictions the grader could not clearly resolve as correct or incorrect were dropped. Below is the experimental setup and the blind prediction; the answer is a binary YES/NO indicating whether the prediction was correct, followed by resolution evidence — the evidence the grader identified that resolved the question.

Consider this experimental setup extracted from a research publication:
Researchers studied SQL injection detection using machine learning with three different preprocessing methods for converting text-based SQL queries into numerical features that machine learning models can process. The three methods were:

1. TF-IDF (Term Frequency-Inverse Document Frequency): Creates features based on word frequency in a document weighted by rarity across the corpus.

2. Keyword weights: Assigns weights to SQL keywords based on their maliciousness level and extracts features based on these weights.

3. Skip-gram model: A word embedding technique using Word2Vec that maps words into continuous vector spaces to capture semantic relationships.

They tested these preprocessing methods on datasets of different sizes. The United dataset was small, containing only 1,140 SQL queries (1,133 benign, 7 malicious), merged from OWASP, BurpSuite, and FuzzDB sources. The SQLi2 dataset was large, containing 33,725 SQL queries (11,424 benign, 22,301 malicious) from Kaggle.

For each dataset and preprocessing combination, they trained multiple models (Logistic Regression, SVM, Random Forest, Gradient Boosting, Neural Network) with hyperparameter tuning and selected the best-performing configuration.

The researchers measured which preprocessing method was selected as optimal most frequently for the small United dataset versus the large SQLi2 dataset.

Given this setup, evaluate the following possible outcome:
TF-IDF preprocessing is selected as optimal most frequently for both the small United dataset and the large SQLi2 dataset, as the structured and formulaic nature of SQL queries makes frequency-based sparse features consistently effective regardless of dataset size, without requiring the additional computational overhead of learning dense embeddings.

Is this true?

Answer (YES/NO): NO